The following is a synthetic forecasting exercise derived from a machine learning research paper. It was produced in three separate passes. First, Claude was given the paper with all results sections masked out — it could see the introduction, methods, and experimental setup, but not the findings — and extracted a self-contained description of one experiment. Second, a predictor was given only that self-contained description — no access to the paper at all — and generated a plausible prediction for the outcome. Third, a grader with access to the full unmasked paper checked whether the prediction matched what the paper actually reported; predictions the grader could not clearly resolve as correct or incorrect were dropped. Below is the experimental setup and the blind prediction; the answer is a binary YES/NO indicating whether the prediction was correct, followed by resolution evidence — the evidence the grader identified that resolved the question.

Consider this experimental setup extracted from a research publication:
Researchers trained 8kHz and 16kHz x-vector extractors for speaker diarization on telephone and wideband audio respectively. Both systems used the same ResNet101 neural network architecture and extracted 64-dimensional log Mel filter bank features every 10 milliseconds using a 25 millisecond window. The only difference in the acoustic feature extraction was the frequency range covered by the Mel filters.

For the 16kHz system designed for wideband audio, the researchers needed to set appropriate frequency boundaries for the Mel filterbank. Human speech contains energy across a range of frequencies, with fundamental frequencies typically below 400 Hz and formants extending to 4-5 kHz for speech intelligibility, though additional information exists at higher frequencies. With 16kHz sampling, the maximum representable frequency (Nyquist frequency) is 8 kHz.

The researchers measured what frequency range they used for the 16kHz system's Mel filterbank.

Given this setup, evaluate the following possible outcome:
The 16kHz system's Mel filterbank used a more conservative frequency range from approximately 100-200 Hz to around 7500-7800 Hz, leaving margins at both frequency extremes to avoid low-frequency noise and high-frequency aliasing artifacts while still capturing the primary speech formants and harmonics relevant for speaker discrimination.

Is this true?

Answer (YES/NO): NO